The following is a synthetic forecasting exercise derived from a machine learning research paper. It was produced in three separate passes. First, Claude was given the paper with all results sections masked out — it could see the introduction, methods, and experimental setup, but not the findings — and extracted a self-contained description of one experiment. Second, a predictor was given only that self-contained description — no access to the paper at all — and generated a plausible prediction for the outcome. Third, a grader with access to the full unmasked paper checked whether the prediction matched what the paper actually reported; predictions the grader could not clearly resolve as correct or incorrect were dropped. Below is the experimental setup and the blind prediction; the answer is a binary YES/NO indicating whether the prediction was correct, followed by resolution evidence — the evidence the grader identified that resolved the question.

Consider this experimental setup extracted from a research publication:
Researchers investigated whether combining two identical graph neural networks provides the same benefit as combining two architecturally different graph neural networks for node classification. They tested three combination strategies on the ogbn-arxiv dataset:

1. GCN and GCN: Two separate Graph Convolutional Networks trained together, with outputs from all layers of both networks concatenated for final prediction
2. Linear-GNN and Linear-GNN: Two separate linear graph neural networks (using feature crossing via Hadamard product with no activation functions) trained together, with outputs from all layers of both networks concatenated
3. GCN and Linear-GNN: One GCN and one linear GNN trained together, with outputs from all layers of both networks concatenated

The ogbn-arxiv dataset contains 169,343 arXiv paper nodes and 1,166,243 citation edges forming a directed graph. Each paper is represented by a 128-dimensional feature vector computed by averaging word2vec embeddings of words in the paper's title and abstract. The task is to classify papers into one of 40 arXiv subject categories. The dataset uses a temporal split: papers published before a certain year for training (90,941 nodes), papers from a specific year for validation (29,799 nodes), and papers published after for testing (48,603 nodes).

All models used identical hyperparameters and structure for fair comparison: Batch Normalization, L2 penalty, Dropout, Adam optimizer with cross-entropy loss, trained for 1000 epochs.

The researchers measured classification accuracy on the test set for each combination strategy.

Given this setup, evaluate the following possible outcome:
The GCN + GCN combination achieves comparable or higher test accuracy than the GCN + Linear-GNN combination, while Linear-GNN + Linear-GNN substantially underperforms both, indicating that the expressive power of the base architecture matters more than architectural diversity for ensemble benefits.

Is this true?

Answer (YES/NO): NO